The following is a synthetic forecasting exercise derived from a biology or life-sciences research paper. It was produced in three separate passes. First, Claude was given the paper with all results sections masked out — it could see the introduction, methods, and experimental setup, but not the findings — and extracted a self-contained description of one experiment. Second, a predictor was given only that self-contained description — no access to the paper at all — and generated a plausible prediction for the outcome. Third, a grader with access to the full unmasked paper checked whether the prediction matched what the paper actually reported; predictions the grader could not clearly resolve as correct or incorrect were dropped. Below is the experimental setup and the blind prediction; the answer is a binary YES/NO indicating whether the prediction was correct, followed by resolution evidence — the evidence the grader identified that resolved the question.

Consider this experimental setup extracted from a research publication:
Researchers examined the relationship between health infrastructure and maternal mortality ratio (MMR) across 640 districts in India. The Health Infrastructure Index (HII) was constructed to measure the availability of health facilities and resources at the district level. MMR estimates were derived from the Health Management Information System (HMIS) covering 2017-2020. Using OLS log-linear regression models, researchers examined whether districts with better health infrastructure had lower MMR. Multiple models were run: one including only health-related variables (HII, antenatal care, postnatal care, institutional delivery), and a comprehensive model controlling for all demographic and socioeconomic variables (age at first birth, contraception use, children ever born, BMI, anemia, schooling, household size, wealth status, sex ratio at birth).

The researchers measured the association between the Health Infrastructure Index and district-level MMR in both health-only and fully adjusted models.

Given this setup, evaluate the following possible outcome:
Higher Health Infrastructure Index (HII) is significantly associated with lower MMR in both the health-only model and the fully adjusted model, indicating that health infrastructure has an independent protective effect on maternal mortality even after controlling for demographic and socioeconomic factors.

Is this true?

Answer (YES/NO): YES